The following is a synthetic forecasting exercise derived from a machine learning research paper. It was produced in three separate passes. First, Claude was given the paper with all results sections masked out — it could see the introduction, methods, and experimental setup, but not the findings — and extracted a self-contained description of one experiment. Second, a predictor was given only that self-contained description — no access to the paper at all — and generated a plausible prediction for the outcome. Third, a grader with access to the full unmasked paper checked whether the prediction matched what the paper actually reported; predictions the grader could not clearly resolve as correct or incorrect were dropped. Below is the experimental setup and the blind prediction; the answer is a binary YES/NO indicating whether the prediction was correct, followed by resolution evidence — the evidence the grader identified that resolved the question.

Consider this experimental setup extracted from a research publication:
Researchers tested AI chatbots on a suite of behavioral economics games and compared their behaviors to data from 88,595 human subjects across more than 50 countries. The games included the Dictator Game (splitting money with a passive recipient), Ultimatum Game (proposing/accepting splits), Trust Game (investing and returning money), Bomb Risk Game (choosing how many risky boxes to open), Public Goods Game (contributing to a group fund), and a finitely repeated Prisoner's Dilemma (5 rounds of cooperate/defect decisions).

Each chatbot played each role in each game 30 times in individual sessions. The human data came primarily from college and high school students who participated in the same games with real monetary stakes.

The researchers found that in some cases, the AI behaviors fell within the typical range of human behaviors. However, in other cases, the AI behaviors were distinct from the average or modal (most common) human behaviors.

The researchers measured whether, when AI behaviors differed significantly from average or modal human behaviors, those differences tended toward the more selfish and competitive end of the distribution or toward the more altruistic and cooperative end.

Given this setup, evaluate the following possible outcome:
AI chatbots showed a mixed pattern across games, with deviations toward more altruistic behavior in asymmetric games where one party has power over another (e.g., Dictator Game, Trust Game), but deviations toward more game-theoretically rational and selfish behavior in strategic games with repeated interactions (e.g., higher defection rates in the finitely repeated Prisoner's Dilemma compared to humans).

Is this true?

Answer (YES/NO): NO